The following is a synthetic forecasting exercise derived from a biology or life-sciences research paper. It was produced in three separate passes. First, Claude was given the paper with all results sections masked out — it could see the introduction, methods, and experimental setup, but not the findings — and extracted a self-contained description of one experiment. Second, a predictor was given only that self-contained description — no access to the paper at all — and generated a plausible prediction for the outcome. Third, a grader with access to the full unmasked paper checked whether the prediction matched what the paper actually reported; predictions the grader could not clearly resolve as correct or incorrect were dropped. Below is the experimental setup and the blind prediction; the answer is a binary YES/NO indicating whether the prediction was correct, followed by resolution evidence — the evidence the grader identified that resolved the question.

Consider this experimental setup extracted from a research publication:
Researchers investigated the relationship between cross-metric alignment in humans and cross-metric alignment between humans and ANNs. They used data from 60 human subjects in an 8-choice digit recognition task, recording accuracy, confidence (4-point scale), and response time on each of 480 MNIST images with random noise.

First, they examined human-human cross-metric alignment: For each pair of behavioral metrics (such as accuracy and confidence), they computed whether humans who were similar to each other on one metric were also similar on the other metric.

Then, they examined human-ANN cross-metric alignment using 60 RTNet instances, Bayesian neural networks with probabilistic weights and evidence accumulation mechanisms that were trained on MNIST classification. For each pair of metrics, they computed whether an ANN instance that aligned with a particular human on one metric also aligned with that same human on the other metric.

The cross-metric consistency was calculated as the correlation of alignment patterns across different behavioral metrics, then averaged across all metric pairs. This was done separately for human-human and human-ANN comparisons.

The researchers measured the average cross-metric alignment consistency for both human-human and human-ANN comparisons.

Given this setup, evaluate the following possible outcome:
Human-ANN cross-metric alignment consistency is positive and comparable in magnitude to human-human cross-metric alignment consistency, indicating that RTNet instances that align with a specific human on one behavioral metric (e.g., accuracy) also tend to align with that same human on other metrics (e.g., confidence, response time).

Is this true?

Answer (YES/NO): YES